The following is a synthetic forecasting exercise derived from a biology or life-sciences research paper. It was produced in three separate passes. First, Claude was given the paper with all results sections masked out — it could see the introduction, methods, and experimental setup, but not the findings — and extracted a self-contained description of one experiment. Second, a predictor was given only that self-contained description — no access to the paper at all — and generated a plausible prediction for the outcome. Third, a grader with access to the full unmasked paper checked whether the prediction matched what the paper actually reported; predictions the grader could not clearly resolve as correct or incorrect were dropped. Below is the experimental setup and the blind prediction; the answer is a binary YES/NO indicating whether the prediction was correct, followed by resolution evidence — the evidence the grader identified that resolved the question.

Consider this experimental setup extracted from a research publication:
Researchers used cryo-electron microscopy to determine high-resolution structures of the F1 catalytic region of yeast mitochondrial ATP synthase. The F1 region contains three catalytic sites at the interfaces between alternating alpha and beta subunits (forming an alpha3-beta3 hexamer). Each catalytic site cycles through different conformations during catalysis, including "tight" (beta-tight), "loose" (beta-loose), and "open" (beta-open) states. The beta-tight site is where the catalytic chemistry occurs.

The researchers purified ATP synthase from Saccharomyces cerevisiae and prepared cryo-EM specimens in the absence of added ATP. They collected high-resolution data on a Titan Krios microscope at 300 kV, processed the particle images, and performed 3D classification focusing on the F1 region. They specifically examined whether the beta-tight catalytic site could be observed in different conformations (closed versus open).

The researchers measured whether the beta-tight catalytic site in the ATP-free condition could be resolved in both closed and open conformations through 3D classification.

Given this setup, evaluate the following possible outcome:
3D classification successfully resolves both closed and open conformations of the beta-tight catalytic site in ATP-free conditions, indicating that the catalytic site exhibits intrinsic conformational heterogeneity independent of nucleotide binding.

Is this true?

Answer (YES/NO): NO